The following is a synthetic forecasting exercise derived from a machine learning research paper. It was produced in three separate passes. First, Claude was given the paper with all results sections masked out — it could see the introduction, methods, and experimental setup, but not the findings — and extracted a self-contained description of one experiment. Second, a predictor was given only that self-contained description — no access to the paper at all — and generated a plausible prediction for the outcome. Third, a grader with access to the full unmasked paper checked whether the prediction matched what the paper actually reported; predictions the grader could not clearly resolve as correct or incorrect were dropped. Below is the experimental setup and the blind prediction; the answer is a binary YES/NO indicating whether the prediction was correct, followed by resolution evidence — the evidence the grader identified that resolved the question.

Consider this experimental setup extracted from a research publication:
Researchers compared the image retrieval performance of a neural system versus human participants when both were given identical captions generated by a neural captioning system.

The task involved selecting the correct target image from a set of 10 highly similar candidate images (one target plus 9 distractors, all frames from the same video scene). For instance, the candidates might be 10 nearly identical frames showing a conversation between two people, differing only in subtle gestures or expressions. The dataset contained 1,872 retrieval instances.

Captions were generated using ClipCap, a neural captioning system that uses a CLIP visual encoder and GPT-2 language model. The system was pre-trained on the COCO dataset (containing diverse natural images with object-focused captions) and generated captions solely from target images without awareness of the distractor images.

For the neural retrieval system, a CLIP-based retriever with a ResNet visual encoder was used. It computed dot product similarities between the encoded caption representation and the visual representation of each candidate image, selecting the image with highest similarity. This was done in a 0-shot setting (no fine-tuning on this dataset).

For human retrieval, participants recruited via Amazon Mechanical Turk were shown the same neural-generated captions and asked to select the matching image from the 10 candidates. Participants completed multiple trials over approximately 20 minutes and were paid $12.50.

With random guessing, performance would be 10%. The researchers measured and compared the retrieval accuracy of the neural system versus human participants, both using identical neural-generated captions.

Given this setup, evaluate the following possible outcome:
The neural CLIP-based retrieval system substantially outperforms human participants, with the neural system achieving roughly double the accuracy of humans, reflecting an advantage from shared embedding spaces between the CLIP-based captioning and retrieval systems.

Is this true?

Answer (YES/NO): NO